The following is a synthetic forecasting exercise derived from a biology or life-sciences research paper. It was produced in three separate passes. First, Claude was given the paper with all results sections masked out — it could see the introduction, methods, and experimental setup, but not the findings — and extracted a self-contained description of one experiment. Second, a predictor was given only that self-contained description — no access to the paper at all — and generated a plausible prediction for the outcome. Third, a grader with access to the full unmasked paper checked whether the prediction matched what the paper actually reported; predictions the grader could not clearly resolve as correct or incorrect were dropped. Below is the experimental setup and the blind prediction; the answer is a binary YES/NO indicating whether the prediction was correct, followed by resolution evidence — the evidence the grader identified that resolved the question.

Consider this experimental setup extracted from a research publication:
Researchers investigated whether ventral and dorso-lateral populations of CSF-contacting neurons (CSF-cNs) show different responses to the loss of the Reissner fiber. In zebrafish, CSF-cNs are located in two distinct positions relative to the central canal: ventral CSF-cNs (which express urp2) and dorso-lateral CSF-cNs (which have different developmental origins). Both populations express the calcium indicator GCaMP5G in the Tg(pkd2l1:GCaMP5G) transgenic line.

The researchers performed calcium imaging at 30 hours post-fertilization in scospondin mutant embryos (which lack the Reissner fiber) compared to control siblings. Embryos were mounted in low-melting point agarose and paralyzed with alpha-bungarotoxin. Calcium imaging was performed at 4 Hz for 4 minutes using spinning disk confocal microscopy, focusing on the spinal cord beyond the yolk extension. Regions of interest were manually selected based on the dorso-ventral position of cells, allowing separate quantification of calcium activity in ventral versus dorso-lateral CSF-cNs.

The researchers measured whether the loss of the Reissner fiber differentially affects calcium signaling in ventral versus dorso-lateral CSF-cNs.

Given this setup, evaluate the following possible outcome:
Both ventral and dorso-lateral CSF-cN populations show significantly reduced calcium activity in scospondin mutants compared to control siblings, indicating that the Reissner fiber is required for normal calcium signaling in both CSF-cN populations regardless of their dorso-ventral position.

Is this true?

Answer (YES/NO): NO